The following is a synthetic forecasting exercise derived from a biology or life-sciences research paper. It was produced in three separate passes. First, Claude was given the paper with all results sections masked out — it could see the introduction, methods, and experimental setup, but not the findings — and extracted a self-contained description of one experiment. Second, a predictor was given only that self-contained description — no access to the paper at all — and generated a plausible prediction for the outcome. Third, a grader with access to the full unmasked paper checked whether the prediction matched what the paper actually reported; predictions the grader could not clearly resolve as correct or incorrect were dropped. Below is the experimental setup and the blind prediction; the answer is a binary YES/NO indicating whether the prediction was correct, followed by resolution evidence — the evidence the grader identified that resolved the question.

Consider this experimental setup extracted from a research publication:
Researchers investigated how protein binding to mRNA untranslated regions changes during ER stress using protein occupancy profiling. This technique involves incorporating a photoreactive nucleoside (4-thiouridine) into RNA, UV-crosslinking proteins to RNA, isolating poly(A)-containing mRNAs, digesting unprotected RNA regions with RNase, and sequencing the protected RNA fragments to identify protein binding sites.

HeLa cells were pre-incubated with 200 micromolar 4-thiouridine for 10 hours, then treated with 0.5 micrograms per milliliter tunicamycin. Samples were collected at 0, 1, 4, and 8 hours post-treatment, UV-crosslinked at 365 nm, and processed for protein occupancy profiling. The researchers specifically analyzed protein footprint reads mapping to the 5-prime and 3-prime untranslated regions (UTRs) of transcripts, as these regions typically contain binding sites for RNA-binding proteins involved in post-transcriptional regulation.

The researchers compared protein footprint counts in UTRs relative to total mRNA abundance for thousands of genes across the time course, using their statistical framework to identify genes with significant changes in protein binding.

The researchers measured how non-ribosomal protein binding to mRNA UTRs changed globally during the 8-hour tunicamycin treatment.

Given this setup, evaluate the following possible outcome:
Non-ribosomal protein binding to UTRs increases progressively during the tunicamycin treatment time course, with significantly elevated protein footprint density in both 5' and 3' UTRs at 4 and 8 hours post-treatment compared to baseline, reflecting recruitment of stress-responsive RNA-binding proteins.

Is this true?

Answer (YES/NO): NO